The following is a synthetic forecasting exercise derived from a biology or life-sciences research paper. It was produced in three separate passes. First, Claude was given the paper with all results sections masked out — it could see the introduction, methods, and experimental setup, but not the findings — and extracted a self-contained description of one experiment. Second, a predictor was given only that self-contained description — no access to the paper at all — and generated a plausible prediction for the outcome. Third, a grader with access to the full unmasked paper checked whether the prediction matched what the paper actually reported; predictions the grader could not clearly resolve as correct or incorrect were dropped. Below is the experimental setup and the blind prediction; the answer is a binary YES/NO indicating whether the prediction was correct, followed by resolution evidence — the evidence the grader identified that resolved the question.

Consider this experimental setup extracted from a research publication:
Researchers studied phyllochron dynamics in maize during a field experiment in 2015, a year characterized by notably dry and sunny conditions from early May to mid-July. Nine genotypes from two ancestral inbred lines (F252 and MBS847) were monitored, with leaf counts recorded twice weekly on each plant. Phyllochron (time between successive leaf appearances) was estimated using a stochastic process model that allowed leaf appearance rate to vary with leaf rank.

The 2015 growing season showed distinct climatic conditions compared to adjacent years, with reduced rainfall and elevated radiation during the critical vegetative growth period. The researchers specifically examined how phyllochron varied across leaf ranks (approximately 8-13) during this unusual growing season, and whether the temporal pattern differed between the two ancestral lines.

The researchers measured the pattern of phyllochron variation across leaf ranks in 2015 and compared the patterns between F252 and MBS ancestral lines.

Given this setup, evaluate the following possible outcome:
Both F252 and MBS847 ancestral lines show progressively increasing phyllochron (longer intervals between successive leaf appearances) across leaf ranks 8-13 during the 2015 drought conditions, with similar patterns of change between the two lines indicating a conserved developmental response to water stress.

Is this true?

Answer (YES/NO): NO